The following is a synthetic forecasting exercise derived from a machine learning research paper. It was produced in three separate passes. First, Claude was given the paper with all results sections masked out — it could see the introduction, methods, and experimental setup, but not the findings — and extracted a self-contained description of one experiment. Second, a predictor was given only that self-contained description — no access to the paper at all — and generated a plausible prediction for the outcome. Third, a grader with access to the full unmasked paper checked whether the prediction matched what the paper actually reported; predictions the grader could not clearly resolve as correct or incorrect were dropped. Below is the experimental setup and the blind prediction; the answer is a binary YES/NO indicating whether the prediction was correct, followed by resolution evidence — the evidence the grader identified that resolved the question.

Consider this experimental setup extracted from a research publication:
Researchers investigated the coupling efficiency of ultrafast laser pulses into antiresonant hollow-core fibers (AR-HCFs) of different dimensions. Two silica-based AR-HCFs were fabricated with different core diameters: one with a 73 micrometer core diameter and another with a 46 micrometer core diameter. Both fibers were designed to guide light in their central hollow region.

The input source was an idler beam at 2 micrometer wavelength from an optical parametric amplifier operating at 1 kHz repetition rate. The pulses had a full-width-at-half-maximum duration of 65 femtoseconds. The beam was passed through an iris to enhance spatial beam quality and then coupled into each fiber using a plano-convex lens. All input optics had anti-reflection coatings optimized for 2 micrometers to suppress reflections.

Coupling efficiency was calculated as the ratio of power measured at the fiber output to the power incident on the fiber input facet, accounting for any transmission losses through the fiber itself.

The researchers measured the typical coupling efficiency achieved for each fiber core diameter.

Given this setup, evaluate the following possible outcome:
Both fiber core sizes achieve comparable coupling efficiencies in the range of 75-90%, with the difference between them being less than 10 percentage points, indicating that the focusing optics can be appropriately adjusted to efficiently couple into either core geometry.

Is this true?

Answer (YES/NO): NO